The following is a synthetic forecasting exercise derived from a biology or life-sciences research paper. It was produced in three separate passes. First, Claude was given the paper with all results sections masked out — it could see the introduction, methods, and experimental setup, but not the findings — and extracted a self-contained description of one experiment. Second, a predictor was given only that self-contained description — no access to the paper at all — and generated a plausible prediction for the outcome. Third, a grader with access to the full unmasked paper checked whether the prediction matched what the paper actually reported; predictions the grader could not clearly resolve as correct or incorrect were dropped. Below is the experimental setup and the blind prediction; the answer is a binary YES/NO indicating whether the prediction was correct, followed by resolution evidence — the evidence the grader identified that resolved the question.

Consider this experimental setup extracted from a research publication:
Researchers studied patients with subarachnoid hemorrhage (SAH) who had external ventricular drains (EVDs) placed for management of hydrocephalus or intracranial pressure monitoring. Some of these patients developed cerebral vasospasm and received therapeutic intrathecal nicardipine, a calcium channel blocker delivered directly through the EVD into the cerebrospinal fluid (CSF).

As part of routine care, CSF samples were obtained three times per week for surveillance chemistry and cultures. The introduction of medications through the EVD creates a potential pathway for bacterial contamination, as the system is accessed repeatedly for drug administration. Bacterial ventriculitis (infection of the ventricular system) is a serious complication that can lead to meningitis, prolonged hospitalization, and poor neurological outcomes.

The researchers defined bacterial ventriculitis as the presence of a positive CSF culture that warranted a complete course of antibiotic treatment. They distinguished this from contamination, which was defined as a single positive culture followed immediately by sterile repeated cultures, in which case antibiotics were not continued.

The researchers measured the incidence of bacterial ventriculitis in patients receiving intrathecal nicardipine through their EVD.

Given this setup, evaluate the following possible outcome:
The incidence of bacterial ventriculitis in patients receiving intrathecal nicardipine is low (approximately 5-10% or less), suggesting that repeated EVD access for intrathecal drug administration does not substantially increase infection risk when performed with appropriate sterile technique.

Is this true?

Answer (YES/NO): YES